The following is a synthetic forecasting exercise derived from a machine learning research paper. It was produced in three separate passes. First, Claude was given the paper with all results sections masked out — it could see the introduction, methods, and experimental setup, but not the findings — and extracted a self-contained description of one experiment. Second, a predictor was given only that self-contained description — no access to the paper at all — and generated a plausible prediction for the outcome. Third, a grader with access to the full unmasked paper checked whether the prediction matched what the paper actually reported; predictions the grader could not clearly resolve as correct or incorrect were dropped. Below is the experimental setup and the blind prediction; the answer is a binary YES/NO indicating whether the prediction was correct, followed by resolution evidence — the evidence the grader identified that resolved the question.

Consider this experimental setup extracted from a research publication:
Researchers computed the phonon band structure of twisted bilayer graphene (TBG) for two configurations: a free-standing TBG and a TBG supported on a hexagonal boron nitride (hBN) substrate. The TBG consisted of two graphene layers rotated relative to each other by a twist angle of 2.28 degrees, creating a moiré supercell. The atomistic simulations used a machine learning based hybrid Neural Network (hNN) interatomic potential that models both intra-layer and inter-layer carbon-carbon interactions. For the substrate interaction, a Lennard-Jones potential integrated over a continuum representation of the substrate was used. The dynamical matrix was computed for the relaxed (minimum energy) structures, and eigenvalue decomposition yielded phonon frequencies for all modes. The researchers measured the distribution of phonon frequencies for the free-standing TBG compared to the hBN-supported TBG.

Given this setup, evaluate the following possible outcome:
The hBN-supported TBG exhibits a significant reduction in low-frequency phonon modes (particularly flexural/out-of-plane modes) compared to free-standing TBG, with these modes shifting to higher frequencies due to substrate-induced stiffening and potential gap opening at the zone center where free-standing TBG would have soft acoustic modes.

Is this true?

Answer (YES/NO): YES